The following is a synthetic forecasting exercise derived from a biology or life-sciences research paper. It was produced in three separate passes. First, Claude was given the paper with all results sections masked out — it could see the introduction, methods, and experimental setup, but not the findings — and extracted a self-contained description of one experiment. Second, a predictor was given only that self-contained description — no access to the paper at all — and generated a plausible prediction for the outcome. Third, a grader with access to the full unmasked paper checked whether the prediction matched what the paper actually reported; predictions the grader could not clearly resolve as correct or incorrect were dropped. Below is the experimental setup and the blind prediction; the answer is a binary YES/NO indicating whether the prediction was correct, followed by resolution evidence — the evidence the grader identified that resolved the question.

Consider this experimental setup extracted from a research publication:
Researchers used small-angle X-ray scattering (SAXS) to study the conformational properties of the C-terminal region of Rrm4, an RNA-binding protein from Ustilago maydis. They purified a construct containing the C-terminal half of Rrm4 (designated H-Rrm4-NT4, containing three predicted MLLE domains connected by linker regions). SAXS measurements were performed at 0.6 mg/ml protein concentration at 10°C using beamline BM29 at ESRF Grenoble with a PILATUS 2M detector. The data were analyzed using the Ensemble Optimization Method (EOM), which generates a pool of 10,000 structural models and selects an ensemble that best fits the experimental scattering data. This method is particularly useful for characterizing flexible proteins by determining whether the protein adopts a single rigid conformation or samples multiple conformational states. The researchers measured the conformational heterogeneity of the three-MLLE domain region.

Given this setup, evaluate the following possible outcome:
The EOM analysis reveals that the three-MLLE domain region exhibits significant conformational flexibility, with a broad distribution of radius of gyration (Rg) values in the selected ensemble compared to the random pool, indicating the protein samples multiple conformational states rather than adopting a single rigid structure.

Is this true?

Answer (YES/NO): YES